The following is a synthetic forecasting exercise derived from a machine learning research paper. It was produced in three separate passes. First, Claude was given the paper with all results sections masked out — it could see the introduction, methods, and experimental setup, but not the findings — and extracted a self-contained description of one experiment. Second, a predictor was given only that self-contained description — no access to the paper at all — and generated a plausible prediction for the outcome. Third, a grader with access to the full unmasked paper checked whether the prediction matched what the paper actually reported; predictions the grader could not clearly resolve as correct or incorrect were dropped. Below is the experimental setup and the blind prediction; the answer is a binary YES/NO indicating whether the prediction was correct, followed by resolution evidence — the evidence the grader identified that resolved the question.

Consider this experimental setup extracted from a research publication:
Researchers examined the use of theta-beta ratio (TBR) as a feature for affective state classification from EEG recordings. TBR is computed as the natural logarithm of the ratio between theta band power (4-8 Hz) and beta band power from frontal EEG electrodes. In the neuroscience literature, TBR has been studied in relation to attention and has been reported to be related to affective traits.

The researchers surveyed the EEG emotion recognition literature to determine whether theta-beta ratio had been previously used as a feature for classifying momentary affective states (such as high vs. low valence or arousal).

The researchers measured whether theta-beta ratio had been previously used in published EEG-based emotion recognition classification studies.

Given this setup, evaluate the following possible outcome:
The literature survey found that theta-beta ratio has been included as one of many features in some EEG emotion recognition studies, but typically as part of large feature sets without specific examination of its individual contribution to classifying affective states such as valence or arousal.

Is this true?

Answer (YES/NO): NO